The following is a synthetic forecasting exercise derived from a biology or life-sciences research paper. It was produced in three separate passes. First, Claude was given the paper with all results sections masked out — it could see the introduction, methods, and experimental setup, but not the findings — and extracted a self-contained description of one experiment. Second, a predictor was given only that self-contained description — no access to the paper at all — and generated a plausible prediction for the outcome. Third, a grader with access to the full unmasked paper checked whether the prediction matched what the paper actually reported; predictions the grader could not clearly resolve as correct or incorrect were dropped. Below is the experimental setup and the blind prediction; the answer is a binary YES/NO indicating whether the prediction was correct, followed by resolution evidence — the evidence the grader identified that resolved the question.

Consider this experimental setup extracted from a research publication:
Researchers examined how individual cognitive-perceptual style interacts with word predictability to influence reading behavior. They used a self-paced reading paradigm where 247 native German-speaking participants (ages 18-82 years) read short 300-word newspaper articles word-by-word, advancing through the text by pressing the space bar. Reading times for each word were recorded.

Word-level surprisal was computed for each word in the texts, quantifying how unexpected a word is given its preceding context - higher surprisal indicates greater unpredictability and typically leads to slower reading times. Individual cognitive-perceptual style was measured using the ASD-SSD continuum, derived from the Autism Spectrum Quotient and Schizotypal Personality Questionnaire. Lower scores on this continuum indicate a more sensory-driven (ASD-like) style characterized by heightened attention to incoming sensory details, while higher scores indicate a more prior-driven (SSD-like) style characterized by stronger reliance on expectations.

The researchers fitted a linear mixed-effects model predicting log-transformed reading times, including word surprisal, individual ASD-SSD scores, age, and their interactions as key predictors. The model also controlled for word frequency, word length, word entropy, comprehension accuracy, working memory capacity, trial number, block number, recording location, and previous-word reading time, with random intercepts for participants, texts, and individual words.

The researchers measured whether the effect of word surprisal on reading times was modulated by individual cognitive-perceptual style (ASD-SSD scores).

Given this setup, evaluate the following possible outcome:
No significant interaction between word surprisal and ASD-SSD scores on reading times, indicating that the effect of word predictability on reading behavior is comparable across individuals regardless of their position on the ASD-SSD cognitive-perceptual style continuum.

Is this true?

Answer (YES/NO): NO